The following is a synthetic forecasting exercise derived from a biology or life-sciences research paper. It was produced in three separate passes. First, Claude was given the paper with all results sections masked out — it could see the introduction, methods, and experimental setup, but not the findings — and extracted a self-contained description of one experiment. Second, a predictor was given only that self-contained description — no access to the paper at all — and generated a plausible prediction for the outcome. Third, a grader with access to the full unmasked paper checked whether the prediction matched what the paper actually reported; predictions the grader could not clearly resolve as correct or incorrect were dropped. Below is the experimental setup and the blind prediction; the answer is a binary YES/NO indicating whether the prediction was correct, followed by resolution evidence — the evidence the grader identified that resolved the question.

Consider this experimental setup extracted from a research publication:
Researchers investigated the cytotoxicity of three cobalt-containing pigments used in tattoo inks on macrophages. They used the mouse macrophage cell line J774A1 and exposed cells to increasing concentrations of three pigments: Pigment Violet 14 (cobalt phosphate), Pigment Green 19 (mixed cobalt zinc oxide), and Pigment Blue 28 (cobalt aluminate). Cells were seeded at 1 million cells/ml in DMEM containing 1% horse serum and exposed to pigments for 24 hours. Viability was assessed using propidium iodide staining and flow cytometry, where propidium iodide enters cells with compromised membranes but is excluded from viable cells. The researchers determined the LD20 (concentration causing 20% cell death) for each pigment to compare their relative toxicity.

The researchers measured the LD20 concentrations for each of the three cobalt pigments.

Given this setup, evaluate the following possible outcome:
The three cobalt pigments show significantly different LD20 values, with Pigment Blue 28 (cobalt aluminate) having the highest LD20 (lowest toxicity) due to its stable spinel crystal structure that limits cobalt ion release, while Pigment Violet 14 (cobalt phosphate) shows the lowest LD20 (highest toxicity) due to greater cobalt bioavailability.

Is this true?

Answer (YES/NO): NO